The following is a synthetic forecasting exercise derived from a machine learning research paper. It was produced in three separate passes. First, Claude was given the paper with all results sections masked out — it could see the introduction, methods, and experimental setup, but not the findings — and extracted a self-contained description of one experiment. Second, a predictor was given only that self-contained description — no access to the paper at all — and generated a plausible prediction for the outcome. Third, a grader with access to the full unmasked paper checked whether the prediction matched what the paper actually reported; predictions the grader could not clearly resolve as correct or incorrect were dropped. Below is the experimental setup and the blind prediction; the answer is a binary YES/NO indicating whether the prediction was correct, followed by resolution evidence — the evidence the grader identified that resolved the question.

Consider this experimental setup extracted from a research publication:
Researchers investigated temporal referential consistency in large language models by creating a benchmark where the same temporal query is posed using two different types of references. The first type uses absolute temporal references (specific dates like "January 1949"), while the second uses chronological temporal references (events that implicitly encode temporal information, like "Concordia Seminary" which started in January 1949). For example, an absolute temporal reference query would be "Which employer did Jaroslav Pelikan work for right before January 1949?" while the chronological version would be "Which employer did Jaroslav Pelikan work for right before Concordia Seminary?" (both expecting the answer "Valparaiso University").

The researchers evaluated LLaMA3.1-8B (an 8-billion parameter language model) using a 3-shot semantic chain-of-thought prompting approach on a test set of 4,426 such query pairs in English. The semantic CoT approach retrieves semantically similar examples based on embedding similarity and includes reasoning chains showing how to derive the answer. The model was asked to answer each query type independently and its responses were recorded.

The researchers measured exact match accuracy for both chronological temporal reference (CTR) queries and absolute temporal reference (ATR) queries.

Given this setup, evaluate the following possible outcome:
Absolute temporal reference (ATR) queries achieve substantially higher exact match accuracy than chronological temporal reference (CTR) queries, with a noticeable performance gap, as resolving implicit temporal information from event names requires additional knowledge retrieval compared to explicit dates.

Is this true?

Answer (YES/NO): NO